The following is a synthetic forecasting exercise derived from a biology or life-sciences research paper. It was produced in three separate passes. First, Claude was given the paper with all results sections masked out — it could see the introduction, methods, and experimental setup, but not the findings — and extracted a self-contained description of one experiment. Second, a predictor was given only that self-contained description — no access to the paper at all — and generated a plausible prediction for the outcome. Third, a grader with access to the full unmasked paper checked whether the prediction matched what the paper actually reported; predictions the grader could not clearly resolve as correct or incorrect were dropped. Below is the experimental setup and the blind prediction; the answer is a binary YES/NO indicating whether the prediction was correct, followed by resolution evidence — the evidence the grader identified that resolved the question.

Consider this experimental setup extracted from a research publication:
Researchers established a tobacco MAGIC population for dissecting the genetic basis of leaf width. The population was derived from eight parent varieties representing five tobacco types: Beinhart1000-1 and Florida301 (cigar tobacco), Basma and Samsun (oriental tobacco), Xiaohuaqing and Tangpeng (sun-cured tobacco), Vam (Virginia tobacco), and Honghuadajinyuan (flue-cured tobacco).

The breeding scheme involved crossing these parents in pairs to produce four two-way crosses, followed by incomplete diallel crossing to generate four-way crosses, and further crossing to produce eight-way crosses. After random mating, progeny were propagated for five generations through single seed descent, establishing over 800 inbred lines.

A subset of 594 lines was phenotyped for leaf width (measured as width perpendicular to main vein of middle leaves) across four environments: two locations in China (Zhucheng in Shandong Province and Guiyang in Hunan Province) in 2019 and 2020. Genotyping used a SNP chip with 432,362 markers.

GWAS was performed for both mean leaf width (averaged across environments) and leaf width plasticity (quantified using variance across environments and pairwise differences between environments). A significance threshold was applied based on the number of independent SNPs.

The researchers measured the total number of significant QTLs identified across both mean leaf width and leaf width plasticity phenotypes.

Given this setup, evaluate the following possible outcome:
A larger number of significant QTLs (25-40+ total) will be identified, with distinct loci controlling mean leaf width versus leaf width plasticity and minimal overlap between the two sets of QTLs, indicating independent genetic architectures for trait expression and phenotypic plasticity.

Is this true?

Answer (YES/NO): NO